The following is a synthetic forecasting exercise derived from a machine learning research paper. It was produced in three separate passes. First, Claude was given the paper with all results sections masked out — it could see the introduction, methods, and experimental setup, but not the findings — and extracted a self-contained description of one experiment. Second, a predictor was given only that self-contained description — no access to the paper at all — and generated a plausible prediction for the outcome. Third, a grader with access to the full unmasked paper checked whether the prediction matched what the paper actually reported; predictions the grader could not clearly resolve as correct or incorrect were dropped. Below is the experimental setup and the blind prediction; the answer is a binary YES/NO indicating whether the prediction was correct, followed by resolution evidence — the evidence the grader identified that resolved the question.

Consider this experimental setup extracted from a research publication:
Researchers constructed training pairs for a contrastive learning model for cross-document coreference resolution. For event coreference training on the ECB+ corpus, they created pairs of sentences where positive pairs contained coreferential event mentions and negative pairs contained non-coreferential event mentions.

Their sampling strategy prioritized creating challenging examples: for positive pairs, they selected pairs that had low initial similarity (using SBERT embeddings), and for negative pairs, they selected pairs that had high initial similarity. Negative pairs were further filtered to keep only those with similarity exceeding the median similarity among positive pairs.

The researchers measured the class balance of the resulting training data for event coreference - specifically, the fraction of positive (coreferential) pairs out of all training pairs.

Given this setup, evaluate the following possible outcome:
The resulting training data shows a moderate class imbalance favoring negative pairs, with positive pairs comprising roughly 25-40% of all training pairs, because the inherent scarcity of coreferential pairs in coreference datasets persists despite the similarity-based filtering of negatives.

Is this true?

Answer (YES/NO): NO